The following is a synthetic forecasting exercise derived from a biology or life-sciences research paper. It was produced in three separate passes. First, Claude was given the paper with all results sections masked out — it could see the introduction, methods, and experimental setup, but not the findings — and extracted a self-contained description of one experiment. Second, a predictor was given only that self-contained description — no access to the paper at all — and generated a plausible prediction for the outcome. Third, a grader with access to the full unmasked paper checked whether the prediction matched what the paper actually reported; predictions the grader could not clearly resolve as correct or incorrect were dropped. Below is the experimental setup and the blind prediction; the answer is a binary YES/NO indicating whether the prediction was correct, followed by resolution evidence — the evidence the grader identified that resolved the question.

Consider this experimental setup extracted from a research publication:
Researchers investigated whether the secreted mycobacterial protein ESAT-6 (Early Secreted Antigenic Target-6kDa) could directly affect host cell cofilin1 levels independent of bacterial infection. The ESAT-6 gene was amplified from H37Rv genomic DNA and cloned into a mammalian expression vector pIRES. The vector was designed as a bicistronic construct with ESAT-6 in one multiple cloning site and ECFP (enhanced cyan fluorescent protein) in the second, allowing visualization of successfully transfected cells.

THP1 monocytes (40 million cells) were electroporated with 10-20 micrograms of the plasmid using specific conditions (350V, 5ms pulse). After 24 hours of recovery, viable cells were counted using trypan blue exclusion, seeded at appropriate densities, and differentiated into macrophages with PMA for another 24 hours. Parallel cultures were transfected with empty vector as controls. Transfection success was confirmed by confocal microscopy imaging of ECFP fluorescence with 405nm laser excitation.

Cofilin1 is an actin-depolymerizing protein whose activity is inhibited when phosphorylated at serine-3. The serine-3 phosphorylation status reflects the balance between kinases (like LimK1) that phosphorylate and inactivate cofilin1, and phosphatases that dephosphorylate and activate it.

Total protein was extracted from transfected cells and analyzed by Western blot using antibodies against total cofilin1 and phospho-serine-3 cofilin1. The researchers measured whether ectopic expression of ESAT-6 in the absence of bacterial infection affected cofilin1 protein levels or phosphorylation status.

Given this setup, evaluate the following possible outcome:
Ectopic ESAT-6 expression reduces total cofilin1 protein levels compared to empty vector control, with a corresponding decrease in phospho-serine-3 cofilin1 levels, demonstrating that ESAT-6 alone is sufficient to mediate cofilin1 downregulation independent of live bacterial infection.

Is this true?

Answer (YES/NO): NO